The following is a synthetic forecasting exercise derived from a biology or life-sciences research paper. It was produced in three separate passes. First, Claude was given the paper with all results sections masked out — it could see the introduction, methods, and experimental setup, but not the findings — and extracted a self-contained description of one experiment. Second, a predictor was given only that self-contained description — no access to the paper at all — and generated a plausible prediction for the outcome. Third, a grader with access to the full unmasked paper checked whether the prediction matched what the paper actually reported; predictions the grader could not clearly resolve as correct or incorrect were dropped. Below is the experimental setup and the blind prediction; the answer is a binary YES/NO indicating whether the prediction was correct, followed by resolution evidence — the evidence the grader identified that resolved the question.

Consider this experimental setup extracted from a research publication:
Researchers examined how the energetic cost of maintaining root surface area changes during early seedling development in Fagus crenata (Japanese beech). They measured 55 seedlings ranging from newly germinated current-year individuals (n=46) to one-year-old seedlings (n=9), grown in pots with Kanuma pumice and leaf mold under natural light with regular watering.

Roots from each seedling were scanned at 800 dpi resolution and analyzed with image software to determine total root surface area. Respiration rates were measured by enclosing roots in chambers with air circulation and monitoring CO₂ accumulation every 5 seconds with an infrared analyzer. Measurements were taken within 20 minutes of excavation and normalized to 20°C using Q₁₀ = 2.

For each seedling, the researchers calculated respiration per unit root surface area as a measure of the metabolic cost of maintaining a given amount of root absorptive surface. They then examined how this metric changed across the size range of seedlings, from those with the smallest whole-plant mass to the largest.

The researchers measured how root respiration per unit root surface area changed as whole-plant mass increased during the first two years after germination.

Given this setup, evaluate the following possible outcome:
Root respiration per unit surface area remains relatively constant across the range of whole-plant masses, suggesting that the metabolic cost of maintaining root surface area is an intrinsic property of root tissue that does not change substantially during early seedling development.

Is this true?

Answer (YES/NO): NO